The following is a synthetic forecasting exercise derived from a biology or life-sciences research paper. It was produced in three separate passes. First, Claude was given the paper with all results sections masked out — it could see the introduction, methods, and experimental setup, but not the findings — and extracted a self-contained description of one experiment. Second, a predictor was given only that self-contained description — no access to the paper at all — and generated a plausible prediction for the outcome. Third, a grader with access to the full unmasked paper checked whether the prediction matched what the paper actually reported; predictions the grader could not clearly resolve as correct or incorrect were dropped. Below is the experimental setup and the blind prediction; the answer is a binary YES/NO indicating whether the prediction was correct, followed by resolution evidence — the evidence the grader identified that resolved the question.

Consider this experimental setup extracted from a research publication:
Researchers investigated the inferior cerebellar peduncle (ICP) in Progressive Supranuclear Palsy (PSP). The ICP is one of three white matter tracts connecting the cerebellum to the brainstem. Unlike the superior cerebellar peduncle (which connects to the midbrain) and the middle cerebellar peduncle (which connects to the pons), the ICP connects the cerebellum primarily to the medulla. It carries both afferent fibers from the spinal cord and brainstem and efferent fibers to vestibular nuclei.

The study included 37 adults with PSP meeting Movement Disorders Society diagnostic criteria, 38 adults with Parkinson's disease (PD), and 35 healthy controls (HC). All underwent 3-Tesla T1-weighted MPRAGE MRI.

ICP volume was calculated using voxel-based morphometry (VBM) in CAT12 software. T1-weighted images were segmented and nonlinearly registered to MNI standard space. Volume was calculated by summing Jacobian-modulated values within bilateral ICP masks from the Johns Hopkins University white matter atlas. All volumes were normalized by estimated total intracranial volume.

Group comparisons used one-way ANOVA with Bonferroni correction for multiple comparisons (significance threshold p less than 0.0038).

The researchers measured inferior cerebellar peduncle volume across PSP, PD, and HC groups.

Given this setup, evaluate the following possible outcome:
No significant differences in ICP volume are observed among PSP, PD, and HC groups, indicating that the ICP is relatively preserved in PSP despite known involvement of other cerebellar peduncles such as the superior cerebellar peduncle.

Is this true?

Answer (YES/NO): YES